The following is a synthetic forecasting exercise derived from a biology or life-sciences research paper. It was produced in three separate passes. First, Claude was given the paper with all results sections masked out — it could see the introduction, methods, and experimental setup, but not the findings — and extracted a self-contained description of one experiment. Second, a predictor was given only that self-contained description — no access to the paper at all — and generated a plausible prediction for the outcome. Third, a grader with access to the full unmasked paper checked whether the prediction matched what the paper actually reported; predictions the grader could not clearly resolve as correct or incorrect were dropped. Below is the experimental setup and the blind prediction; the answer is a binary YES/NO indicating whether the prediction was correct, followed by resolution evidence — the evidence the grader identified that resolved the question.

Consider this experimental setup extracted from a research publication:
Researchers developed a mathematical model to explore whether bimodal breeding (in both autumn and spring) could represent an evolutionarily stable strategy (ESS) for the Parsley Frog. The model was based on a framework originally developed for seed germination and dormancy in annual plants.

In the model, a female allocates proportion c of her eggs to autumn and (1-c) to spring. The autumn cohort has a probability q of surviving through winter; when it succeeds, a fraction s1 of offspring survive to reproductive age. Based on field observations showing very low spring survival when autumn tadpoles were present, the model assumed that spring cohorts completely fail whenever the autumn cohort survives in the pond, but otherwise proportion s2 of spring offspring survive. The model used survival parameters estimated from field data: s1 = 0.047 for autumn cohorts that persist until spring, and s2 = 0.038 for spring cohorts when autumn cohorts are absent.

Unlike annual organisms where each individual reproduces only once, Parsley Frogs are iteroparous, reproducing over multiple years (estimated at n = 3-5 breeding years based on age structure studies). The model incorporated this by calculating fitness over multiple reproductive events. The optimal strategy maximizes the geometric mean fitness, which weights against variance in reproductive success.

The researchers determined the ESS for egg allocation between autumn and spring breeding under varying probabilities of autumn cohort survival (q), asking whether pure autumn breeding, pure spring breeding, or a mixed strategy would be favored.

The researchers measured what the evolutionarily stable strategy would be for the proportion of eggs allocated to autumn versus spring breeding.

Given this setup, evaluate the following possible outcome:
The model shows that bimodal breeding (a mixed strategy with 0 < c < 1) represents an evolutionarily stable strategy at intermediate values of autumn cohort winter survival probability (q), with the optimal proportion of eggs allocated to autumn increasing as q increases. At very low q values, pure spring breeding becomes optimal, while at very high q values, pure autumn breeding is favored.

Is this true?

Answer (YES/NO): YES